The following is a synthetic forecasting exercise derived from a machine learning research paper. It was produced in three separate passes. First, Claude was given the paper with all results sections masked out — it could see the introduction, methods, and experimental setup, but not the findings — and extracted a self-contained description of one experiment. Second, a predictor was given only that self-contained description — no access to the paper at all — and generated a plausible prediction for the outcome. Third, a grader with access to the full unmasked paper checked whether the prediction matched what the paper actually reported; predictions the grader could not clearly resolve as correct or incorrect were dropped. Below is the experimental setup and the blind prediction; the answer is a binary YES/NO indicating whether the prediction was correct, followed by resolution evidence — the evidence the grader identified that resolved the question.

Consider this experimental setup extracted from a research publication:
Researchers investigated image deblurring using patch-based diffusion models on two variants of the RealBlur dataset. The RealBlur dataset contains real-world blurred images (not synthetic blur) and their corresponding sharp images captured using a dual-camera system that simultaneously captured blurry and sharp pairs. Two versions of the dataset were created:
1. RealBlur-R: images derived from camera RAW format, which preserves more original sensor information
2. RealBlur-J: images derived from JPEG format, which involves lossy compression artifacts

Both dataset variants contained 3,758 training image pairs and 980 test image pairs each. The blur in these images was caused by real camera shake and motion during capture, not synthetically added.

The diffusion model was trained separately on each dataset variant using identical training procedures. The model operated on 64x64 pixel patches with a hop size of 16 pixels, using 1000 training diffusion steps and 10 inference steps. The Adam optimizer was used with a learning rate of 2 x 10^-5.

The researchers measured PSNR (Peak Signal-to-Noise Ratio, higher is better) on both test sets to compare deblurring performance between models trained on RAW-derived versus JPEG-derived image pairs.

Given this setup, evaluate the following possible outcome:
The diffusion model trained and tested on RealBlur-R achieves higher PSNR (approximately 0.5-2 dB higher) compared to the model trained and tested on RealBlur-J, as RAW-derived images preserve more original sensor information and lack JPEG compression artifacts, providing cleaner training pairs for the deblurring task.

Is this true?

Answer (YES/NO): NO